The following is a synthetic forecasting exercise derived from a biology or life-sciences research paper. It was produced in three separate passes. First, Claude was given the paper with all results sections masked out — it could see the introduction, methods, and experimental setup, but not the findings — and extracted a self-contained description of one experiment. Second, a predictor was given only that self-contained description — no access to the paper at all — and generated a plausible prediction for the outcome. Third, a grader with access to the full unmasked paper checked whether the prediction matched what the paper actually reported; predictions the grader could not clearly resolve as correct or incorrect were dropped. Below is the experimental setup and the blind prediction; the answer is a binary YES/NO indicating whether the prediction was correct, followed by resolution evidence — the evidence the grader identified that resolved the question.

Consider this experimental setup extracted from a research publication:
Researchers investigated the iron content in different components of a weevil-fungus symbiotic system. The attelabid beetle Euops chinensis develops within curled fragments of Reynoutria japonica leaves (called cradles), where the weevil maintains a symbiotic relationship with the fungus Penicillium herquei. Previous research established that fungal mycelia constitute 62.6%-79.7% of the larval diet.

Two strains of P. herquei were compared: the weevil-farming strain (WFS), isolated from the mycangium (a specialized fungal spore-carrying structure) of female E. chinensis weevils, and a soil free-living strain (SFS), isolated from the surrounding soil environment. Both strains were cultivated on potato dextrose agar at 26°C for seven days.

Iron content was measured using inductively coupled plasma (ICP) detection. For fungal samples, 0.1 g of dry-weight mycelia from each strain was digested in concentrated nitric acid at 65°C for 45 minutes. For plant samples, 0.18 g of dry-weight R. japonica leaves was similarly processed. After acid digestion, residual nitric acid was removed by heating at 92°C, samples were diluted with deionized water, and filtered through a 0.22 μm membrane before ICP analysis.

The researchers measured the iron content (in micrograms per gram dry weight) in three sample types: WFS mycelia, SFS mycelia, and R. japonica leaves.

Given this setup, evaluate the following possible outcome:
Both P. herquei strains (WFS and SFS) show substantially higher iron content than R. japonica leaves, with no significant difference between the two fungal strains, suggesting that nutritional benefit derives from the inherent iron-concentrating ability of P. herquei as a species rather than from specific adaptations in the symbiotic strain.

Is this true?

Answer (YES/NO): NO